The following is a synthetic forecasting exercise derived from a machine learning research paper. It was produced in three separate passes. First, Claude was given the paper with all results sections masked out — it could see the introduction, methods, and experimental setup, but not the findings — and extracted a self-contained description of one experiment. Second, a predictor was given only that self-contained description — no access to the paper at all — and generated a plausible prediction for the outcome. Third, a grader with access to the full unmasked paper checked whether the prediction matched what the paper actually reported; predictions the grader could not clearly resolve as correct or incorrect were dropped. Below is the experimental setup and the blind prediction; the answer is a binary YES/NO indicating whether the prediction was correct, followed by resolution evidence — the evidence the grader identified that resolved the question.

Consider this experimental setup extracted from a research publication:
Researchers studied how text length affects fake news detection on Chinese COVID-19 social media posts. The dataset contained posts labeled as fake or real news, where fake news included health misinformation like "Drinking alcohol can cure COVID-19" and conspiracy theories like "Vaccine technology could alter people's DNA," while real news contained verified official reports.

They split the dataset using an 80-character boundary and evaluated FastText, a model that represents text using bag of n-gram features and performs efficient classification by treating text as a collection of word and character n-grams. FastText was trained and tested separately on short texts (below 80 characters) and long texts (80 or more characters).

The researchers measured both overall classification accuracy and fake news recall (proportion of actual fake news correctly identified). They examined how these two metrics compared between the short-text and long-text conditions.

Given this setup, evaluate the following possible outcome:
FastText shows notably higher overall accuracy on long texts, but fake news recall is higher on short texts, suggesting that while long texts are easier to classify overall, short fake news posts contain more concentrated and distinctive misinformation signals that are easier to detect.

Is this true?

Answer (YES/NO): YES